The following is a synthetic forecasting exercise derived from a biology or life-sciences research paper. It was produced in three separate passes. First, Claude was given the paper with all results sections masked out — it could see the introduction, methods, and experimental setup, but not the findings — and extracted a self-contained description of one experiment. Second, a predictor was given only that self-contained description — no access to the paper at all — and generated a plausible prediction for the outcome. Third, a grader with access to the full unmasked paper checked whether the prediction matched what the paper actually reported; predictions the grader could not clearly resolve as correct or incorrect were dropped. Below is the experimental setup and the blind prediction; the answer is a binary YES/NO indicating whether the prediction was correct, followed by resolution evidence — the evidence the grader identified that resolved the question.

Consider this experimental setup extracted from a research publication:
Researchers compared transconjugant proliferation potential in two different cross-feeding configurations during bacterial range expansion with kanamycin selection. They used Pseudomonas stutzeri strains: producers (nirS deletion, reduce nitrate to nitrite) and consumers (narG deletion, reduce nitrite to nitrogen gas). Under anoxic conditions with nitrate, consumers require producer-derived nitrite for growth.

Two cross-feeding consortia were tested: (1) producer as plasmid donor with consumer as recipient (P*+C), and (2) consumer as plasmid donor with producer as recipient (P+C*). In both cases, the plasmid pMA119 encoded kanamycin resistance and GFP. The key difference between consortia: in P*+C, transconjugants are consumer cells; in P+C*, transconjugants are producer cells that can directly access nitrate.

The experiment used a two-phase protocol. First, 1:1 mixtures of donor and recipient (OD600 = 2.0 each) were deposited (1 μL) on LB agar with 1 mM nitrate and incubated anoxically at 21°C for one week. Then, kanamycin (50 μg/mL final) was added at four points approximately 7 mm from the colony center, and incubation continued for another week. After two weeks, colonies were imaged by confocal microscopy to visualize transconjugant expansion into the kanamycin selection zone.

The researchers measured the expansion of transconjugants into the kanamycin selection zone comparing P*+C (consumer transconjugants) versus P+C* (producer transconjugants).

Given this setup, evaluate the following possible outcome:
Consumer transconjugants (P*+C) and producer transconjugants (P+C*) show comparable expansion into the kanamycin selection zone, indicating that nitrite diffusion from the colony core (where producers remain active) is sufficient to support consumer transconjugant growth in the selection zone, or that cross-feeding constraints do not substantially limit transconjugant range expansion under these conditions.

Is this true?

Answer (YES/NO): NO